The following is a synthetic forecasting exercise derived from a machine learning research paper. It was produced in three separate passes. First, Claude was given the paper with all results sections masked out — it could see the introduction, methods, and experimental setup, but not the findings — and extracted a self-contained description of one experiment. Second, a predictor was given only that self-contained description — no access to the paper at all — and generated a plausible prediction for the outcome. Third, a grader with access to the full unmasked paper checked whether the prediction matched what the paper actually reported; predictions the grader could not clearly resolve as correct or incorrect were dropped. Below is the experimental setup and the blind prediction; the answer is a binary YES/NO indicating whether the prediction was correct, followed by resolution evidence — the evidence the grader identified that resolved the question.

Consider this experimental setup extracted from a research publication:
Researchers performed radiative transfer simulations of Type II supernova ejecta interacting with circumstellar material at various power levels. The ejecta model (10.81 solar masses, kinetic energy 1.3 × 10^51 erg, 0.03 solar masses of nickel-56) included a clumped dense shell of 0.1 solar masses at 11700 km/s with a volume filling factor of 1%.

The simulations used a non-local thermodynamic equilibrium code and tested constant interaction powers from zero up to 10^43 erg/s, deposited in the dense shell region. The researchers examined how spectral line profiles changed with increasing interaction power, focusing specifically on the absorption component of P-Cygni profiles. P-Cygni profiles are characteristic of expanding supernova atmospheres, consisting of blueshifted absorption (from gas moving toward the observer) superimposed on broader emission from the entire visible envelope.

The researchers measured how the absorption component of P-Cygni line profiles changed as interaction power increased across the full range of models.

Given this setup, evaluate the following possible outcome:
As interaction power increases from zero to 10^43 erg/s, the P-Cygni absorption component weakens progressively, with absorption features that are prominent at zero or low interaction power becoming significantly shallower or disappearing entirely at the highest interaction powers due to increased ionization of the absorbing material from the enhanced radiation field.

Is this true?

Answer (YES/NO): YES